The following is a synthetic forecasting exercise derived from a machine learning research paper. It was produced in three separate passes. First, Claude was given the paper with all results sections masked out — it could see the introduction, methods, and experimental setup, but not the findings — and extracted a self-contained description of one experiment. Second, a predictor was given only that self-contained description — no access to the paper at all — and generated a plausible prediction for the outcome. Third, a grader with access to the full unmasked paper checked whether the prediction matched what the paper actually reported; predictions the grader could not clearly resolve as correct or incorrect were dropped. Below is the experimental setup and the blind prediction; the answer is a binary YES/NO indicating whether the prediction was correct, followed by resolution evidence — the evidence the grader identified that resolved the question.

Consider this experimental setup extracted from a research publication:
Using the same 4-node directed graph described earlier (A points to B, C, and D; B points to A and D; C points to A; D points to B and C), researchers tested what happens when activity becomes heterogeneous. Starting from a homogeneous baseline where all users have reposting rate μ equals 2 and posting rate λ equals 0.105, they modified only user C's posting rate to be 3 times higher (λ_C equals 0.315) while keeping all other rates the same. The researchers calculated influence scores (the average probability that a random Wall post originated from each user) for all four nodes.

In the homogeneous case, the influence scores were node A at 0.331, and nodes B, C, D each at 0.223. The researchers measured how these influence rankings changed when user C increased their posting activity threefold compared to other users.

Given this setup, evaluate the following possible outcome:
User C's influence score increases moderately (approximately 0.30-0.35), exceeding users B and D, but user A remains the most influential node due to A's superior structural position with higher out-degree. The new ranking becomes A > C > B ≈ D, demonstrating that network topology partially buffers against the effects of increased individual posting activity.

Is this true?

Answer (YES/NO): NO